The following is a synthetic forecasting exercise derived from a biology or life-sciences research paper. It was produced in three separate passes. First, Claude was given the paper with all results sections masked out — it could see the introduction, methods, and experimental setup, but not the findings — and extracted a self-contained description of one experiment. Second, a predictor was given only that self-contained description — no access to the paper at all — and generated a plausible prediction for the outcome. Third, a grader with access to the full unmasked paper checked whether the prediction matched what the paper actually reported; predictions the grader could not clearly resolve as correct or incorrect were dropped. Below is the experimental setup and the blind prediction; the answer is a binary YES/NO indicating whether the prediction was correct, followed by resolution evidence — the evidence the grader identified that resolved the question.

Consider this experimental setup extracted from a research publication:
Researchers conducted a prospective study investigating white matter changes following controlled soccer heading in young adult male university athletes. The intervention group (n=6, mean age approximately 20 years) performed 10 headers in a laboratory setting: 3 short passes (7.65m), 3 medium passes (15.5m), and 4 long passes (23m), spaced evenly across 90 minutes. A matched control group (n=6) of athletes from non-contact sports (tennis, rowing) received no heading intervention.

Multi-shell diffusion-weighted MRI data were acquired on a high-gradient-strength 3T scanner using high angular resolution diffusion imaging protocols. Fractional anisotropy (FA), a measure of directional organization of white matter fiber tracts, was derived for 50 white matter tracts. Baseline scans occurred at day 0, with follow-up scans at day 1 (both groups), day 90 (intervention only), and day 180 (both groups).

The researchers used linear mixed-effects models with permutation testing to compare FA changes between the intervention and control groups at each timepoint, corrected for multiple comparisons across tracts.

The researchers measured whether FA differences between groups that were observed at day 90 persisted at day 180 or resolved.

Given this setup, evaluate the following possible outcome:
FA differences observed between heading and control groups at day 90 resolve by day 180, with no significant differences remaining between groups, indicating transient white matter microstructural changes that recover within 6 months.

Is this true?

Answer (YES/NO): YES